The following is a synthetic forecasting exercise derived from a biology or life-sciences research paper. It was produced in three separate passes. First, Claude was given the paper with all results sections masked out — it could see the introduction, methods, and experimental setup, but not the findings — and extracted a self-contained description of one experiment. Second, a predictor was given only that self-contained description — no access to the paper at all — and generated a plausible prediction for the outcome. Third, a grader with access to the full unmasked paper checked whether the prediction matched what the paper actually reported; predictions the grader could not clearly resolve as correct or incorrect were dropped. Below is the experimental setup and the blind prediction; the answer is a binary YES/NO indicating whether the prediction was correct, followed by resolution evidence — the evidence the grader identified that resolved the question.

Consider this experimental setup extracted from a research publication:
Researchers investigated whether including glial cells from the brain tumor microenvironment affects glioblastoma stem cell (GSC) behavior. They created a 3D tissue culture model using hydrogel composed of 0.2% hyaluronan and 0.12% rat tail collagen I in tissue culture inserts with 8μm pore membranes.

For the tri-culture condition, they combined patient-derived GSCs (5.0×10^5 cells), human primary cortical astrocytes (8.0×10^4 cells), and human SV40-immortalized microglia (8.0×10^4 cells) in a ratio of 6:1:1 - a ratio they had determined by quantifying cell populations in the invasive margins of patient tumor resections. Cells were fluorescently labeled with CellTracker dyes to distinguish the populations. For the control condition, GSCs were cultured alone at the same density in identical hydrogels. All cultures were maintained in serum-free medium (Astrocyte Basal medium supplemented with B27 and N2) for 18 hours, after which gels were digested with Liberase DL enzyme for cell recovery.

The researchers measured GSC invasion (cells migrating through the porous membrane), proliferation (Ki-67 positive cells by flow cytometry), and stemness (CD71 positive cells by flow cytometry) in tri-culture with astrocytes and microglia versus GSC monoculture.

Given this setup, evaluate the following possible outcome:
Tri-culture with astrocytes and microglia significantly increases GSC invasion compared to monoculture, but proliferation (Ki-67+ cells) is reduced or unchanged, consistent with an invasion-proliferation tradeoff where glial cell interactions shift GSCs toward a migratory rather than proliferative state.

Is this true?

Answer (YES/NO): NO